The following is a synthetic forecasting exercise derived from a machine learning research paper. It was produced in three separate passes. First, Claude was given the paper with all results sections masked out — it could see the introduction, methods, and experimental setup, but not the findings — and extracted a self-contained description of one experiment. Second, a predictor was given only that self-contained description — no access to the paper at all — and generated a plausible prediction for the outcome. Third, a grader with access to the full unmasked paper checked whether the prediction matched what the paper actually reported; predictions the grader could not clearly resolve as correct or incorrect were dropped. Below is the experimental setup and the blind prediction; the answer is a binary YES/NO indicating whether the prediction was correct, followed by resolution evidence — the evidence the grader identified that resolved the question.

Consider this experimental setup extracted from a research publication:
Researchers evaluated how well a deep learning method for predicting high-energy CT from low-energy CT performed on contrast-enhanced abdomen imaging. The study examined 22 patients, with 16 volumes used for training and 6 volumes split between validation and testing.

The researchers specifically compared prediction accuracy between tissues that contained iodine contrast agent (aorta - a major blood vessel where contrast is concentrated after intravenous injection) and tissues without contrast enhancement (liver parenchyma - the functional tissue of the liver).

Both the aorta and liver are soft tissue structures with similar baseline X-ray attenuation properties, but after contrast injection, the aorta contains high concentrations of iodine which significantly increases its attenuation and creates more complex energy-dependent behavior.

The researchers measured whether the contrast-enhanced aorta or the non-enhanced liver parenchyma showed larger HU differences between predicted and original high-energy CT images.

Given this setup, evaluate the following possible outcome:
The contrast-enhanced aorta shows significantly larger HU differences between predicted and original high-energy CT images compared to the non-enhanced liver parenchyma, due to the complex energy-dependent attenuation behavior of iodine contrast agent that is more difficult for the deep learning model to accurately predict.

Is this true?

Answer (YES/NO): NO